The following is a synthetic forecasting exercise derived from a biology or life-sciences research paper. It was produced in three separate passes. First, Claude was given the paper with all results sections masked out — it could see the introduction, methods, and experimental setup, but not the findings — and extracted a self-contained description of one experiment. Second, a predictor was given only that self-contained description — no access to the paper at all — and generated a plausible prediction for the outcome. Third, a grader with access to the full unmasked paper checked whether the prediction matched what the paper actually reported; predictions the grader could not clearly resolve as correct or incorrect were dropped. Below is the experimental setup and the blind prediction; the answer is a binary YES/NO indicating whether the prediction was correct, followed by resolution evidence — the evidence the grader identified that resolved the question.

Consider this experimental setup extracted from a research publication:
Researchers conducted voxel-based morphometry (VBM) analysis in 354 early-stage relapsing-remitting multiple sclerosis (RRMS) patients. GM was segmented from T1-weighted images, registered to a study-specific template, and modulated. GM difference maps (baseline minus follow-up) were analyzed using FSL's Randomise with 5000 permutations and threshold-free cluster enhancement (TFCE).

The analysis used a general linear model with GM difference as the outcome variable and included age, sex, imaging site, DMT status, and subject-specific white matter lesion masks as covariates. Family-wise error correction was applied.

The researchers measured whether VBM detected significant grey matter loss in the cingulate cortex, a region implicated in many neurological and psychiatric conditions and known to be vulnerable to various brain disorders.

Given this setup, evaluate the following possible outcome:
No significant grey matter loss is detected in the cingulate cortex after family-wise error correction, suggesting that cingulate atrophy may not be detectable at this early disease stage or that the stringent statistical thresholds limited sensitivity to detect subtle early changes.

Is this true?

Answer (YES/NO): NO